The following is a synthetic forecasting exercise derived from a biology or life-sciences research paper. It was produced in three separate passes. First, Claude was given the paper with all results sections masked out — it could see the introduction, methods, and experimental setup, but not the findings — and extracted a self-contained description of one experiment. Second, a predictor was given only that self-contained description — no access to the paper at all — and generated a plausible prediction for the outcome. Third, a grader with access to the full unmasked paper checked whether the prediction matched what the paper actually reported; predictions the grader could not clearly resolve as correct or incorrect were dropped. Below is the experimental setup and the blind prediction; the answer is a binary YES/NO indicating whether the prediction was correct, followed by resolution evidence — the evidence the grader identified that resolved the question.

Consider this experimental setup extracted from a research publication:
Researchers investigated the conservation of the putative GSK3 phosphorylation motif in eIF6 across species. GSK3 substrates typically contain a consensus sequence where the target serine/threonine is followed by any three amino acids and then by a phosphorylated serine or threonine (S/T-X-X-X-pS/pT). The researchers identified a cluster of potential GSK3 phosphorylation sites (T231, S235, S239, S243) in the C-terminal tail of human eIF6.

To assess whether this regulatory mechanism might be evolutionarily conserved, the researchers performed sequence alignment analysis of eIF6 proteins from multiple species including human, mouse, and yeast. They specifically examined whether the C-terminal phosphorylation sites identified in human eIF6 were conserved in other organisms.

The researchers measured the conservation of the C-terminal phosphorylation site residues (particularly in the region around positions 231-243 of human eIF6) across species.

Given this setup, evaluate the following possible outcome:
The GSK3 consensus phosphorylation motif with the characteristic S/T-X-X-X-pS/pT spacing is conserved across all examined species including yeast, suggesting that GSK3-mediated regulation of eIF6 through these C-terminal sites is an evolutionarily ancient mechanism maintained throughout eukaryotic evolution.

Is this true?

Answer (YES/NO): NO